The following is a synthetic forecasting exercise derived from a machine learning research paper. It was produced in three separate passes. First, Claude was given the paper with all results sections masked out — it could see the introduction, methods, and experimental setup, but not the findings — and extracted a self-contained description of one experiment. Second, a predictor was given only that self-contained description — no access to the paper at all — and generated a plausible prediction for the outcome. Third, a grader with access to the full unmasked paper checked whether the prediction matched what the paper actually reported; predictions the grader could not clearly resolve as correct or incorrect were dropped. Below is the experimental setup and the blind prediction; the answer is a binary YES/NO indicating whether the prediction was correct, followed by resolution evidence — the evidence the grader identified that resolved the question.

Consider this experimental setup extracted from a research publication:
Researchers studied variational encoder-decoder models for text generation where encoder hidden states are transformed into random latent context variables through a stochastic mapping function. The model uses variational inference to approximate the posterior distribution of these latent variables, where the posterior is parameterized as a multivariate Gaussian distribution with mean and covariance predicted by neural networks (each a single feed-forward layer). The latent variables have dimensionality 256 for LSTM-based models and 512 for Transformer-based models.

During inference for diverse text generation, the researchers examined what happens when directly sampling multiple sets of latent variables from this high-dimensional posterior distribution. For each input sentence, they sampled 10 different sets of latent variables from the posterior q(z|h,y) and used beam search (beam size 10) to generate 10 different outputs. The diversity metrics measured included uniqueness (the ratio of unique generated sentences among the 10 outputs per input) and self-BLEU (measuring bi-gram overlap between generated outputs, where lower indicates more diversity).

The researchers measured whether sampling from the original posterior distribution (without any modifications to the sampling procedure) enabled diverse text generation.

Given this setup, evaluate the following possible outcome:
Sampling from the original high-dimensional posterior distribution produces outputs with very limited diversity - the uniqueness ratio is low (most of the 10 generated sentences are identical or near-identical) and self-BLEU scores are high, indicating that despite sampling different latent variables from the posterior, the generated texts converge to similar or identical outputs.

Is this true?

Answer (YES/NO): YES